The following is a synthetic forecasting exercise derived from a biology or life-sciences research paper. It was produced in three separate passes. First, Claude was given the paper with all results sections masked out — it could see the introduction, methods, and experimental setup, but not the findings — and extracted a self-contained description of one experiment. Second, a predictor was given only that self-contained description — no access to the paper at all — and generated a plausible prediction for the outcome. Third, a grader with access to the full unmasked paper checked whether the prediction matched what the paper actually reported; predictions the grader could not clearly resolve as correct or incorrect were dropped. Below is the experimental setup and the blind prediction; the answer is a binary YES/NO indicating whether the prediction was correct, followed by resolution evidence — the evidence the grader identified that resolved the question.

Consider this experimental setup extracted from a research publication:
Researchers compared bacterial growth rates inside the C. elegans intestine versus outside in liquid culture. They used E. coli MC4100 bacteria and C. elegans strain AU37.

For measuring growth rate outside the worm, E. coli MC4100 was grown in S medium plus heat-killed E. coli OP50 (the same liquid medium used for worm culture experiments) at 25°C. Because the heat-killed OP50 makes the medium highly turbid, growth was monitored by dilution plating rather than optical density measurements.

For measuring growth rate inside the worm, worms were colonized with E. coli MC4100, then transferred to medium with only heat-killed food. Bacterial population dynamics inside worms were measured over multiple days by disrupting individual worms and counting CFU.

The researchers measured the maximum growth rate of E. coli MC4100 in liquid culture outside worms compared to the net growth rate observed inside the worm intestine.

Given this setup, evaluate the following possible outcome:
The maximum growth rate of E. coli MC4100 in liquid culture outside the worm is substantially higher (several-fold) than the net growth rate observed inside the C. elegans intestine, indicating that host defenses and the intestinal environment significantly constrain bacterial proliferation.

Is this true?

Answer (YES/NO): YES